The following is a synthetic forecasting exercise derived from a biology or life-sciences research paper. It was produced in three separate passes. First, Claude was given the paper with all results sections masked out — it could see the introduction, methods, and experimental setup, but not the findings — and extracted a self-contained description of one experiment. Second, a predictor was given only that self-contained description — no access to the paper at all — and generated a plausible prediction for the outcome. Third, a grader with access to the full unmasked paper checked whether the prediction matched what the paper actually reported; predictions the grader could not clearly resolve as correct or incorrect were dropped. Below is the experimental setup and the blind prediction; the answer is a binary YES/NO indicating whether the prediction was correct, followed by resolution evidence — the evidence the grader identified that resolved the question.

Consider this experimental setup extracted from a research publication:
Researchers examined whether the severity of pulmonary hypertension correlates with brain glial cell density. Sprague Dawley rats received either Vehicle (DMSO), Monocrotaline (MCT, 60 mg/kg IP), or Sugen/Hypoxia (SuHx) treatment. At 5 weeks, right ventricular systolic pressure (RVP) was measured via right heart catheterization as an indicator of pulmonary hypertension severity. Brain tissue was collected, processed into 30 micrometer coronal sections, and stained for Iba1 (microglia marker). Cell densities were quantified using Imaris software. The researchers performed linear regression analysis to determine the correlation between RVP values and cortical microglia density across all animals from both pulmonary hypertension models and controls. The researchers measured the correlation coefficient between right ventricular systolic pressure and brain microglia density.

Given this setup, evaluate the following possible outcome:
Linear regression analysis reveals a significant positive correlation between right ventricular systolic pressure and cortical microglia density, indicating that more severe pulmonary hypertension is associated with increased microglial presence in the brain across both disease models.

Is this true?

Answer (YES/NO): NO